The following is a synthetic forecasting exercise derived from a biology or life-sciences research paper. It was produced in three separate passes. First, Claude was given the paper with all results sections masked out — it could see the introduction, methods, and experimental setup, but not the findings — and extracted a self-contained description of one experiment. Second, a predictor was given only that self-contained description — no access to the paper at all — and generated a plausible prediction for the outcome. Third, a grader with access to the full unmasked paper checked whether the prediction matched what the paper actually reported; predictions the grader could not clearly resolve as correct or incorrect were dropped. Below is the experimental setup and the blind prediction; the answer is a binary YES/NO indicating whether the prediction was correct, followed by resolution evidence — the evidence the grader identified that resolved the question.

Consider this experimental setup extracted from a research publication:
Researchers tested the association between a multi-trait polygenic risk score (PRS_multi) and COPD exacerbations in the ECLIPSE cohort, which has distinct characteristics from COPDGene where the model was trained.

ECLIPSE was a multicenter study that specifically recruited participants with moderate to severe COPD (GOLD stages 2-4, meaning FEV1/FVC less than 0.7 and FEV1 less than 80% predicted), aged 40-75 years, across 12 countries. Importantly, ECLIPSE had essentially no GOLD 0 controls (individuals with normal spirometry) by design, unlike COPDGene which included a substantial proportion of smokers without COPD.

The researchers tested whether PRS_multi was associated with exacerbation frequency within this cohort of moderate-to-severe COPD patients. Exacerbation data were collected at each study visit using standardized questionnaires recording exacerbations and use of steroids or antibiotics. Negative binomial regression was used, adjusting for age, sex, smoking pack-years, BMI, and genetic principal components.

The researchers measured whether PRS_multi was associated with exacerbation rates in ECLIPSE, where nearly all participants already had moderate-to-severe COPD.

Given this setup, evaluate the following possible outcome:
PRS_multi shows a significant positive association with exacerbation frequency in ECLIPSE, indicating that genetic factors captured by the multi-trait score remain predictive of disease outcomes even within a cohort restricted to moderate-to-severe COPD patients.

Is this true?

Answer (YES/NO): YES